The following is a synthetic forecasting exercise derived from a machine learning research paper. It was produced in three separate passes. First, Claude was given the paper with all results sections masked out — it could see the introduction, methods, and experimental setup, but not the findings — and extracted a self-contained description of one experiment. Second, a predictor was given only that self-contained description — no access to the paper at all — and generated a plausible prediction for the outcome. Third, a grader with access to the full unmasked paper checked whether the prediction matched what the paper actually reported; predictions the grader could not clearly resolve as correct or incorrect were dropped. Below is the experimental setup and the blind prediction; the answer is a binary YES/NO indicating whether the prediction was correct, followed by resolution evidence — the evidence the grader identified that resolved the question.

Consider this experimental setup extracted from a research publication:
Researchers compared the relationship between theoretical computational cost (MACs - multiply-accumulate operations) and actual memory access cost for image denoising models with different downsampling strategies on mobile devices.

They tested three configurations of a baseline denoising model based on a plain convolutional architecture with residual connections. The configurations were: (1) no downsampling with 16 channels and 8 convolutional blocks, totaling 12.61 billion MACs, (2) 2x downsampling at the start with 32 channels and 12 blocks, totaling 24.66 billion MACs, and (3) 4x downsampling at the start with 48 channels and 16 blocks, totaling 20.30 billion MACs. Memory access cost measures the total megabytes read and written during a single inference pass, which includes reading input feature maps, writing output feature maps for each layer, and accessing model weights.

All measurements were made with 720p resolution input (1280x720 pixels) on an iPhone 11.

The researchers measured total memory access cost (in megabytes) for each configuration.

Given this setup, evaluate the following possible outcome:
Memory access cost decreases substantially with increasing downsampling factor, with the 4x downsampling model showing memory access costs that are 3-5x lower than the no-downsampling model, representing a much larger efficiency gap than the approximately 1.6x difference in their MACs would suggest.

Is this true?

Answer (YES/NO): NO